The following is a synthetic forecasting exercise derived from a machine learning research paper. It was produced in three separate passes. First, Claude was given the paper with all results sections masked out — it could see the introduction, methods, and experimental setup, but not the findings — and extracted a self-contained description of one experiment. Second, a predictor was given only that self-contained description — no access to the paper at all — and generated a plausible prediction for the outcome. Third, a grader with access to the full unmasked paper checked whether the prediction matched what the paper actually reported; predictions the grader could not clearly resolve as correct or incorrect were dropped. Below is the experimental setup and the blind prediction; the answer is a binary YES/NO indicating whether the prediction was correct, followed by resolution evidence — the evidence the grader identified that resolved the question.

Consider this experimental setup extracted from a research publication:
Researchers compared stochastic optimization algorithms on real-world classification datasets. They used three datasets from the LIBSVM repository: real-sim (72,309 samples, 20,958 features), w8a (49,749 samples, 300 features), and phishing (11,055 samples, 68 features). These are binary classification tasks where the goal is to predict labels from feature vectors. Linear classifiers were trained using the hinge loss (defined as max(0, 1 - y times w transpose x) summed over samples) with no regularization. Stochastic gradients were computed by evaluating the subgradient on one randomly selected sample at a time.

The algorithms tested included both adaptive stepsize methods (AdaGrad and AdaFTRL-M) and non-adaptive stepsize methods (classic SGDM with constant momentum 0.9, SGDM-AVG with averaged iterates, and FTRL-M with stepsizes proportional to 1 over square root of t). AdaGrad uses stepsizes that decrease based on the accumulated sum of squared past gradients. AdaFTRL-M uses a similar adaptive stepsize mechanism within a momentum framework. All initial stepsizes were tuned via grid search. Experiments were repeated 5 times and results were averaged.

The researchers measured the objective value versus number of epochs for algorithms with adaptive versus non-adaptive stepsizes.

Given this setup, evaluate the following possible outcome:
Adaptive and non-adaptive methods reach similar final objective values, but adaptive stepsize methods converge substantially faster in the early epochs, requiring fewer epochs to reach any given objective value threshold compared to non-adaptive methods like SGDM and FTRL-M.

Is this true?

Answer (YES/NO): NO